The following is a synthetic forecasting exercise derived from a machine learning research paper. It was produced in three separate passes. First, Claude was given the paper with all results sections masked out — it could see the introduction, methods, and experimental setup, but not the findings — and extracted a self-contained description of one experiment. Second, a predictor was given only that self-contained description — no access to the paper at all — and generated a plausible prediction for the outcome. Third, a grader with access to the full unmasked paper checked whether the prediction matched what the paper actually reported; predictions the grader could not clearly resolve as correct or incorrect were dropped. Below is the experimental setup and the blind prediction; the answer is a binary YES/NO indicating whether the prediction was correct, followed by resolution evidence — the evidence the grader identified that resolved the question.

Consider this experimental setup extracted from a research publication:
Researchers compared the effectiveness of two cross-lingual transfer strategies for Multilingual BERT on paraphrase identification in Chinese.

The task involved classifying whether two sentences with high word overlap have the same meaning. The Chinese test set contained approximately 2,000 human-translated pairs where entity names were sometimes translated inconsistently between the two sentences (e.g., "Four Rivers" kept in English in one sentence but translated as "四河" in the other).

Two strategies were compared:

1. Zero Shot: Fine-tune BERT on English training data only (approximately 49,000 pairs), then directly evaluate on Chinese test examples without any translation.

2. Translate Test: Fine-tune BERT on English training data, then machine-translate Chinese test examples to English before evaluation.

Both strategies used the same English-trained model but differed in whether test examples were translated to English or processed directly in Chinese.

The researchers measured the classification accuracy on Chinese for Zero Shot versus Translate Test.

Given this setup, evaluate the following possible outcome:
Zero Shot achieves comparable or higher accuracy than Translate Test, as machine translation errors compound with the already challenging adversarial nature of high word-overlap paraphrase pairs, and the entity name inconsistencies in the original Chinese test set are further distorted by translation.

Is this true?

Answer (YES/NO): NO